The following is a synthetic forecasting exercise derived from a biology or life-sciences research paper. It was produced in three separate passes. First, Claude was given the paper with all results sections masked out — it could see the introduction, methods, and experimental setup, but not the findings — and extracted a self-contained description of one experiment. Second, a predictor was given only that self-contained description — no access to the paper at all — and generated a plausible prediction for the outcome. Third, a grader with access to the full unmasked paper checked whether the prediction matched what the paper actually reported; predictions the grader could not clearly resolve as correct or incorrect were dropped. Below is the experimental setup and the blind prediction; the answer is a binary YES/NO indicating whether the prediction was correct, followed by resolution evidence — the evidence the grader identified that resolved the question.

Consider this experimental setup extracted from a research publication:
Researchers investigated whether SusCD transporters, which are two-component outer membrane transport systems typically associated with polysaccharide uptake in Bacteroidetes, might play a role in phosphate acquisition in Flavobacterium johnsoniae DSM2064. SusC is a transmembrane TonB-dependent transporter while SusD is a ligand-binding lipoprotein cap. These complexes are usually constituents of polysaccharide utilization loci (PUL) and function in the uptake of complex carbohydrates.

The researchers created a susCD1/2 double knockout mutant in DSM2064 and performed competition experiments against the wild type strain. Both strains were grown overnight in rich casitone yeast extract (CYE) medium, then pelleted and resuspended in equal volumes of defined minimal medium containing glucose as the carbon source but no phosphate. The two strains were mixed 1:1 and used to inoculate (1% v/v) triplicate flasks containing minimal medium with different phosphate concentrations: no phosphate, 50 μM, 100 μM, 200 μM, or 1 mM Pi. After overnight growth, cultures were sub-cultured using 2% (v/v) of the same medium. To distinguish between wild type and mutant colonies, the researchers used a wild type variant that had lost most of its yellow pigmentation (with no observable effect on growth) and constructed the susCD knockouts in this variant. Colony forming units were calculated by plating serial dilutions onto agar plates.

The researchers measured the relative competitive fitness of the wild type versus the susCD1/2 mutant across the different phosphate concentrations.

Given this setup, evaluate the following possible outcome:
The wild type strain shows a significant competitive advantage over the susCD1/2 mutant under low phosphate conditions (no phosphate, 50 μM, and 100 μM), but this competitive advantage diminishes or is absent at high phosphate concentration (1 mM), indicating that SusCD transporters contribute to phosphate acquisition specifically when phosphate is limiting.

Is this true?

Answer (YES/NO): NO